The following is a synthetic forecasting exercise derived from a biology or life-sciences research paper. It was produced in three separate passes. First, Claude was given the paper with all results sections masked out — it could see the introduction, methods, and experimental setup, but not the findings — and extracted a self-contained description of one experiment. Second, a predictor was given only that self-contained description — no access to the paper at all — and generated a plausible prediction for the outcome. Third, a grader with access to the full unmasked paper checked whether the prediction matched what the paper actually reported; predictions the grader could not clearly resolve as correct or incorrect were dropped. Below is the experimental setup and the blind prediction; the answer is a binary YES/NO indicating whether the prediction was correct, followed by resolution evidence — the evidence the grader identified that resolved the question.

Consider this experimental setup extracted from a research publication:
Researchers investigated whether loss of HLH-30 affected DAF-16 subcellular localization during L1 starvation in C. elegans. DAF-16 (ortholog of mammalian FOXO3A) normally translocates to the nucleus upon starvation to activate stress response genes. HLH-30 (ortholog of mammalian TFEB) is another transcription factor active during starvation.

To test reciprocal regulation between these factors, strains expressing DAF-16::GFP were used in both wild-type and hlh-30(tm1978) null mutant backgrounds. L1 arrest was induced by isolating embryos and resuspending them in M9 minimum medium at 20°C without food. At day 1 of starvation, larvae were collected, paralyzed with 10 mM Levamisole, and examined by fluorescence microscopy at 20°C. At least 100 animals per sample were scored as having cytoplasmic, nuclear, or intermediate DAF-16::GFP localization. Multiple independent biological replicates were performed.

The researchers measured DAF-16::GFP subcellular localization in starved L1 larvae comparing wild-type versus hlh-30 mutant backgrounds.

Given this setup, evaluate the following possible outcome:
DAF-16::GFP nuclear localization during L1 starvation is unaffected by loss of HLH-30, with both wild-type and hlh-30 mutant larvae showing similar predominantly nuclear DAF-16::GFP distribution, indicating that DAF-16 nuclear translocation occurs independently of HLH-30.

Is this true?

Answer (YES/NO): NO